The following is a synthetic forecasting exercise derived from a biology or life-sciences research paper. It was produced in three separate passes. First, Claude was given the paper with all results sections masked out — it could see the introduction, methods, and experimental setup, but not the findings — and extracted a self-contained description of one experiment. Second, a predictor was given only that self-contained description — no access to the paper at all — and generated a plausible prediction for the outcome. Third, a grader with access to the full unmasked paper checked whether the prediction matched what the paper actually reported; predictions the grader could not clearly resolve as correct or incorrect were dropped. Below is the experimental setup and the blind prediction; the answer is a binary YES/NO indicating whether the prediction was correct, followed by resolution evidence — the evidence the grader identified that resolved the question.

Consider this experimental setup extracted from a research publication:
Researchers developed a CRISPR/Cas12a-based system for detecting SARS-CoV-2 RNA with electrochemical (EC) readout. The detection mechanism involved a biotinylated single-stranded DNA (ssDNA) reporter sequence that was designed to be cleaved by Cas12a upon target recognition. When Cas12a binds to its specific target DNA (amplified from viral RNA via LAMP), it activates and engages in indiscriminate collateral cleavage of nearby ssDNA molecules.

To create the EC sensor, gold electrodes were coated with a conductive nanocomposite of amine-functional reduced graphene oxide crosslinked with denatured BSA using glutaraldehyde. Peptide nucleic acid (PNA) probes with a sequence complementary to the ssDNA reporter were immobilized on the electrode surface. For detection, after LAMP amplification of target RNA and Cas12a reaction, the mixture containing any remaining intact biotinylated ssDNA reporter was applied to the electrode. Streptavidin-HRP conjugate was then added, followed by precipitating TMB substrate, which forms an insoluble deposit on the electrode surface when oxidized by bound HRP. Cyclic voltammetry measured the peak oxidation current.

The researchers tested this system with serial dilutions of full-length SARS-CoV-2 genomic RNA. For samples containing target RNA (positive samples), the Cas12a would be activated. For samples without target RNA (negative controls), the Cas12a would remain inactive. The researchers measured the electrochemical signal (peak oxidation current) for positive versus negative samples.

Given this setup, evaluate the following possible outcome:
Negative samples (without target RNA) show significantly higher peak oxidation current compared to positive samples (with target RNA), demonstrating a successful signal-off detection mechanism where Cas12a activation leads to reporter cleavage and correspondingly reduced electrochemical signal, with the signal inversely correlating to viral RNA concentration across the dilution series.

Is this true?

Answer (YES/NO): YES